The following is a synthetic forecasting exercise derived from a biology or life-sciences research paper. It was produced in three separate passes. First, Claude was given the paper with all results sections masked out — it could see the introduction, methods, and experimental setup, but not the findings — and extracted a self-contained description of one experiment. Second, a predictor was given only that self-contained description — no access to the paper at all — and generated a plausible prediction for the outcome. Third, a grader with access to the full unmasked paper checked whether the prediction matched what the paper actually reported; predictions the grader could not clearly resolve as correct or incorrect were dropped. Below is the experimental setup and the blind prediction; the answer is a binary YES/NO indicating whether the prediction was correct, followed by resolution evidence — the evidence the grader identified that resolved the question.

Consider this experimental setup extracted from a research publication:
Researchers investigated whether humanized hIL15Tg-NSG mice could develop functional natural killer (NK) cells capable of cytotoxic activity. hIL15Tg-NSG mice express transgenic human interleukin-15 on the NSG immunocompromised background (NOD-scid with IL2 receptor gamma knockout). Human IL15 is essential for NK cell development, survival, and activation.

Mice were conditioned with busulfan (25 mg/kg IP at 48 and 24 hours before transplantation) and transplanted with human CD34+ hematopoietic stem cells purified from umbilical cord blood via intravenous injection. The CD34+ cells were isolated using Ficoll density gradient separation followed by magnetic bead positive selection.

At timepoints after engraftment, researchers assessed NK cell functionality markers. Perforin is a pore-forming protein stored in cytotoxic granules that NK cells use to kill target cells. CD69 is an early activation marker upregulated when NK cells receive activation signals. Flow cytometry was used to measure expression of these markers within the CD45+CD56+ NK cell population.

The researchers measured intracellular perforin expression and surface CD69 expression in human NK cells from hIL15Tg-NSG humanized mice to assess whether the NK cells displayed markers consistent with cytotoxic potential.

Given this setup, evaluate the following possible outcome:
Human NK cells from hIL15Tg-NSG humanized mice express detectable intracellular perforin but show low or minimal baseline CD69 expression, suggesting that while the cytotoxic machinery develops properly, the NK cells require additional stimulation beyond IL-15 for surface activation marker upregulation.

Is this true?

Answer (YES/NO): YES